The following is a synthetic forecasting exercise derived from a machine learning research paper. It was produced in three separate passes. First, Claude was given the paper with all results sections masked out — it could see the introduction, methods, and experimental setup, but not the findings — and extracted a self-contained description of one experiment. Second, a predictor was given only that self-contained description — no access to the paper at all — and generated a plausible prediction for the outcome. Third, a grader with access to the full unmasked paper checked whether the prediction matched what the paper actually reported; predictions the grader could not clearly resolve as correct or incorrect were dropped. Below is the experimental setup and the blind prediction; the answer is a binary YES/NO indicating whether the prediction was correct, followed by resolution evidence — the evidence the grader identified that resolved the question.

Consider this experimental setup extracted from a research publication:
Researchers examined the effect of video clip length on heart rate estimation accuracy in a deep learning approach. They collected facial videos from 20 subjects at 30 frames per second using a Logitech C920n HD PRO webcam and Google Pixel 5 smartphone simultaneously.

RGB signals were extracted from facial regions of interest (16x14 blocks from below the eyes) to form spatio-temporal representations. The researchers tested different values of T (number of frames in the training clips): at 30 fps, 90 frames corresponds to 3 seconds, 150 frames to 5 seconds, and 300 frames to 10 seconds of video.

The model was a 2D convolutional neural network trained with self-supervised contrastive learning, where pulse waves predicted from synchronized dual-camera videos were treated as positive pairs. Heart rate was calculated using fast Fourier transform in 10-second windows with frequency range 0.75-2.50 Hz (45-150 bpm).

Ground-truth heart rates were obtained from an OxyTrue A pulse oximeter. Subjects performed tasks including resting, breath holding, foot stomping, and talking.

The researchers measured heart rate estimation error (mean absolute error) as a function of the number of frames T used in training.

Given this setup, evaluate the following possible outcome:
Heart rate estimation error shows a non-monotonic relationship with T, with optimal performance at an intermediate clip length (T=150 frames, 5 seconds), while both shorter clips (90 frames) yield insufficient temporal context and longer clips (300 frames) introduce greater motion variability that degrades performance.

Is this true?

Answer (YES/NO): YES